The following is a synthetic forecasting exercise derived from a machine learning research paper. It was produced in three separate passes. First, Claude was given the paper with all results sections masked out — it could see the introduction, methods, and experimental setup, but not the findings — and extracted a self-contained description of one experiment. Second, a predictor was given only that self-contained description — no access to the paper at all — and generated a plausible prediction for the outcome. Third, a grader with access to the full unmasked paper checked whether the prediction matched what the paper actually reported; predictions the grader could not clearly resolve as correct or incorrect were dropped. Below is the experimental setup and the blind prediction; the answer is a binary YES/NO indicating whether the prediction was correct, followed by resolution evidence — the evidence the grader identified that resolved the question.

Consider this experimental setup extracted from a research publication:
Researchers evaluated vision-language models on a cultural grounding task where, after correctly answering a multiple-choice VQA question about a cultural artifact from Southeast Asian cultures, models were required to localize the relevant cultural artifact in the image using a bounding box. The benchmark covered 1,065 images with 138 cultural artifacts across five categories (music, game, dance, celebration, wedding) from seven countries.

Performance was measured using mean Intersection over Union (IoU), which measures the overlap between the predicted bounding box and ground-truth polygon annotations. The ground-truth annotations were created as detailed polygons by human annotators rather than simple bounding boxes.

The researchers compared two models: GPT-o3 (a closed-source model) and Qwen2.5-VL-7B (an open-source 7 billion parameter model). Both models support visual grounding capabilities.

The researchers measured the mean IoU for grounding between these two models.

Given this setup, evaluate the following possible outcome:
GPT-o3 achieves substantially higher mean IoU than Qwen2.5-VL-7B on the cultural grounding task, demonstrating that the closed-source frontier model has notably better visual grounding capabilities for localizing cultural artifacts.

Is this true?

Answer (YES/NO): NO